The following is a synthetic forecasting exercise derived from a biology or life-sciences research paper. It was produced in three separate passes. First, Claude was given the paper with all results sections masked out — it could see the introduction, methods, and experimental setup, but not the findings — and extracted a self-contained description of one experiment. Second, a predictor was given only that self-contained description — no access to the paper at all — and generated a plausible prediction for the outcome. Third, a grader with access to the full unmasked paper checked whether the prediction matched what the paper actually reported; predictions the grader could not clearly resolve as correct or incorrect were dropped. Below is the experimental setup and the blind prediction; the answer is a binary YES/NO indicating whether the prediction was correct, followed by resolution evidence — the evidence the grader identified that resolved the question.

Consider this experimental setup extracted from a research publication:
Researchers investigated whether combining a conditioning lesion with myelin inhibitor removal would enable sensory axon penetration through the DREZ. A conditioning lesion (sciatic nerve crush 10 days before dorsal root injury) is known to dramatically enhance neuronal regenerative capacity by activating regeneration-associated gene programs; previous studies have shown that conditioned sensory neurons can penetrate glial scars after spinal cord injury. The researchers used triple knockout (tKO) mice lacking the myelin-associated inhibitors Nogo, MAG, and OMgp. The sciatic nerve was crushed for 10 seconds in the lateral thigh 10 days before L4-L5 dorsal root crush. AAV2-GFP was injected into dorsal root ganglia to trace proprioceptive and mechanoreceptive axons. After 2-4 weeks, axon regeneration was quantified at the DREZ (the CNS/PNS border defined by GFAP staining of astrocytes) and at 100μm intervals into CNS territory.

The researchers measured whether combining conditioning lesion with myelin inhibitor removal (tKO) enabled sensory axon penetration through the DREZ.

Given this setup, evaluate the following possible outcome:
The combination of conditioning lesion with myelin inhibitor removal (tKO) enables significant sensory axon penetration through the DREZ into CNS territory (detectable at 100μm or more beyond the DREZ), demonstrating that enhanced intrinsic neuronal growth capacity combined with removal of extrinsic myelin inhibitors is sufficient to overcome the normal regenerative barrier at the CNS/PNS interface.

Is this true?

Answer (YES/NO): NO